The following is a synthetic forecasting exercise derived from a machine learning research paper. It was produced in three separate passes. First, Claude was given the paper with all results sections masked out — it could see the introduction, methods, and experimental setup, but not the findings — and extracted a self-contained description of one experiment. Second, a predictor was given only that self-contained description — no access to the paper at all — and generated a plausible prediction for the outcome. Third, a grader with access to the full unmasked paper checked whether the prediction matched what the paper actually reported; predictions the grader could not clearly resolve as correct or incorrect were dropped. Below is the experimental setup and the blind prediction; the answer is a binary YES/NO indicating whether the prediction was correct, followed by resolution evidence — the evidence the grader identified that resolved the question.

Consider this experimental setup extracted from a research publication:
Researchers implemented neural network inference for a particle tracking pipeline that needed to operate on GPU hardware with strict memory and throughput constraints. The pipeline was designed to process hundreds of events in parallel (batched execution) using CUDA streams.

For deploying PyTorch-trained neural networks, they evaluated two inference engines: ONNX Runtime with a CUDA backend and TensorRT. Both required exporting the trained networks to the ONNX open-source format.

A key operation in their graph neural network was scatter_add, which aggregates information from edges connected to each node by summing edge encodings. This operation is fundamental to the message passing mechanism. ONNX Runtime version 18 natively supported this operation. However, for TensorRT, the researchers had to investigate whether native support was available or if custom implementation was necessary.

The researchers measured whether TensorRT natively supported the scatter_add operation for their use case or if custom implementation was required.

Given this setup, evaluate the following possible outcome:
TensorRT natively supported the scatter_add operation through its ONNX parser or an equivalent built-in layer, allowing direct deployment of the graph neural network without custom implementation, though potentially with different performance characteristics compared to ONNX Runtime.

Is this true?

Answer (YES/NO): NO